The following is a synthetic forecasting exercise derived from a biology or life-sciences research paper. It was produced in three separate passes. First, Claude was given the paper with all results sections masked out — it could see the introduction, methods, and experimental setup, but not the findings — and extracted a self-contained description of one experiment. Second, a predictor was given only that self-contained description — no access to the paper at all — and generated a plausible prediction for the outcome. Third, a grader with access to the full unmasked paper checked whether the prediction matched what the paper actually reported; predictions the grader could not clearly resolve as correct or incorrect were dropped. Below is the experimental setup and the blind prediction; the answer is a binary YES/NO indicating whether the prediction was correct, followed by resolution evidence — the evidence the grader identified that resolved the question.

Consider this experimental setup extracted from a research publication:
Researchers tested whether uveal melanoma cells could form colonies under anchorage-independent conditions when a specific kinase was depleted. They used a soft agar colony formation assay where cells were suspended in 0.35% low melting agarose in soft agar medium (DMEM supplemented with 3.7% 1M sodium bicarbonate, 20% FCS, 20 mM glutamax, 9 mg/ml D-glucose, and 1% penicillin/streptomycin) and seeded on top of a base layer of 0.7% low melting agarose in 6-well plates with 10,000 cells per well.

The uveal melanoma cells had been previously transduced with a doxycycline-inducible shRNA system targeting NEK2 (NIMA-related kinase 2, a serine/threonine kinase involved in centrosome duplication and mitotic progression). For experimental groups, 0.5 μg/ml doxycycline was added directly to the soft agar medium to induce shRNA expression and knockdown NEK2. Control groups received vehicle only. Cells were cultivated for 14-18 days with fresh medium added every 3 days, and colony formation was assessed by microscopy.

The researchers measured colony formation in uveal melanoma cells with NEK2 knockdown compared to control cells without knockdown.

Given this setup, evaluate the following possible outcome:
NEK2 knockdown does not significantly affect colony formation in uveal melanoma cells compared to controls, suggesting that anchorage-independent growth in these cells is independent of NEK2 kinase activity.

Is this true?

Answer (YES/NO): NO